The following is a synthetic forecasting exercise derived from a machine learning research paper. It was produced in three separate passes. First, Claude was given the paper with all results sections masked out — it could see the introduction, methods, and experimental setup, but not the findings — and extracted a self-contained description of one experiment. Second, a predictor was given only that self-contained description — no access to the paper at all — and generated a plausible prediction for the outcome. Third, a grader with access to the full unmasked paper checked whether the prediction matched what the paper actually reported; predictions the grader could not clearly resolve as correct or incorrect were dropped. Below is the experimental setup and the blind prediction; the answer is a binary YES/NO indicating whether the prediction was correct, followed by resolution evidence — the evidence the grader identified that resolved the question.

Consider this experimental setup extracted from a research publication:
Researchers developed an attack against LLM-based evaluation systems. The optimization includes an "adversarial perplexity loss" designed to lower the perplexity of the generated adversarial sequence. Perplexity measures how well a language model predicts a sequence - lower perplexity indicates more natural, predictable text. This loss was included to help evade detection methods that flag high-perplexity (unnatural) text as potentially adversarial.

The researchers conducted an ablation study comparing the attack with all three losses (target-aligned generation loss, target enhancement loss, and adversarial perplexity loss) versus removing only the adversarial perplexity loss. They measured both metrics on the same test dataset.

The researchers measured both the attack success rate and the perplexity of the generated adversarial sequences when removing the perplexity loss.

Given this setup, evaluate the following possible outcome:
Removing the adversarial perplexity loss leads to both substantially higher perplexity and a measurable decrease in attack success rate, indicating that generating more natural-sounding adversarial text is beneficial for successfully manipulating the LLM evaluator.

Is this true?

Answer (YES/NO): NO